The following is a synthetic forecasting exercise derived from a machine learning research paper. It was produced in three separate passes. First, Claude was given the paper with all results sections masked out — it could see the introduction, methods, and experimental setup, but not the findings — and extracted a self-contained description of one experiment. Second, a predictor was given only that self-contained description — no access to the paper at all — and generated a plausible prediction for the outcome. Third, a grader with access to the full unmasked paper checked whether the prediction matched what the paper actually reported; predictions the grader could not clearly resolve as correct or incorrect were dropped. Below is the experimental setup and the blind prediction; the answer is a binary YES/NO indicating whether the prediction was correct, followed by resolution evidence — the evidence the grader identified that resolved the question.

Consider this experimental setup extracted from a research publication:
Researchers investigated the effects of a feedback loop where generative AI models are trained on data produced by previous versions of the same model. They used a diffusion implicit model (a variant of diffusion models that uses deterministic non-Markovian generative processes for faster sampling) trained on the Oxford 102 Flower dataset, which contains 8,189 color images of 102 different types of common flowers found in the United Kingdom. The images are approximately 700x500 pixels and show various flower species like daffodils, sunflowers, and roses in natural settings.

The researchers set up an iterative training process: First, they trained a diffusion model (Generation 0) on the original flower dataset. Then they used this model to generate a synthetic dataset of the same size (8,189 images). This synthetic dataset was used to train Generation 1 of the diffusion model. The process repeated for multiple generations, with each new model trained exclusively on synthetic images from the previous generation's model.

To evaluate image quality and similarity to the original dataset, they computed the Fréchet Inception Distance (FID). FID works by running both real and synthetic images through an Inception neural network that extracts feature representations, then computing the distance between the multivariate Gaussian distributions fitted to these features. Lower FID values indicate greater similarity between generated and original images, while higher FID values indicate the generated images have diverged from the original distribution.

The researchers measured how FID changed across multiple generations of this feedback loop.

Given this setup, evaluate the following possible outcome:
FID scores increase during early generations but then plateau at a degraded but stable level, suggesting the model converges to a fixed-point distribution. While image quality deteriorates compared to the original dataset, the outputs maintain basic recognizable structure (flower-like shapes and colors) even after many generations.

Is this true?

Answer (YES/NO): NO